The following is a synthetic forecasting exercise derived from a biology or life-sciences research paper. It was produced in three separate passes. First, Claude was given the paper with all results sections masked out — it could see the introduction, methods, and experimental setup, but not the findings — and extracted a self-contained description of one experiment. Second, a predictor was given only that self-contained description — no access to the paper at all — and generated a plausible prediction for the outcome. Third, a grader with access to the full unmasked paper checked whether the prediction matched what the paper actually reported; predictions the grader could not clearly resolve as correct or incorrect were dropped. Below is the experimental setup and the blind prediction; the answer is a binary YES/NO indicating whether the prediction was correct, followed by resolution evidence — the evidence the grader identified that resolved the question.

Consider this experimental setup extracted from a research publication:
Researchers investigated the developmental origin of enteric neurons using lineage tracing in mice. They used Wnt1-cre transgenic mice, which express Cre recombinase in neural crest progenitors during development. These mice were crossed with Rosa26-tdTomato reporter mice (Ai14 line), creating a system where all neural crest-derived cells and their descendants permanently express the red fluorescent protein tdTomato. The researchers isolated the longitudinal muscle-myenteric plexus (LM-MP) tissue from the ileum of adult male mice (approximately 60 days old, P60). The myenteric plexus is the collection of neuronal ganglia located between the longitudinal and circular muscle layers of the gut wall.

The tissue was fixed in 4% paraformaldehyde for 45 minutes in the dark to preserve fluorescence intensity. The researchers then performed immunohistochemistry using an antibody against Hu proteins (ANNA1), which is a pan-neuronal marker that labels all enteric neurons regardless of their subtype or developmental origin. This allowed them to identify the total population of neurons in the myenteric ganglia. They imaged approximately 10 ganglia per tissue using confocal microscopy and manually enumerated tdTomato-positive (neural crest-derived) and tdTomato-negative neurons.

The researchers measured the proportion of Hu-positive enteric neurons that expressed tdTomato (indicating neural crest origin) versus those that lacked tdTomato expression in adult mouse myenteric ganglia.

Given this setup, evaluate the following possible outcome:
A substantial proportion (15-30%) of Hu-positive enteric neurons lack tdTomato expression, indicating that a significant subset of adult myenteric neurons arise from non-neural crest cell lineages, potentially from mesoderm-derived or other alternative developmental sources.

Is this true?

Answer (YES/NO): NO